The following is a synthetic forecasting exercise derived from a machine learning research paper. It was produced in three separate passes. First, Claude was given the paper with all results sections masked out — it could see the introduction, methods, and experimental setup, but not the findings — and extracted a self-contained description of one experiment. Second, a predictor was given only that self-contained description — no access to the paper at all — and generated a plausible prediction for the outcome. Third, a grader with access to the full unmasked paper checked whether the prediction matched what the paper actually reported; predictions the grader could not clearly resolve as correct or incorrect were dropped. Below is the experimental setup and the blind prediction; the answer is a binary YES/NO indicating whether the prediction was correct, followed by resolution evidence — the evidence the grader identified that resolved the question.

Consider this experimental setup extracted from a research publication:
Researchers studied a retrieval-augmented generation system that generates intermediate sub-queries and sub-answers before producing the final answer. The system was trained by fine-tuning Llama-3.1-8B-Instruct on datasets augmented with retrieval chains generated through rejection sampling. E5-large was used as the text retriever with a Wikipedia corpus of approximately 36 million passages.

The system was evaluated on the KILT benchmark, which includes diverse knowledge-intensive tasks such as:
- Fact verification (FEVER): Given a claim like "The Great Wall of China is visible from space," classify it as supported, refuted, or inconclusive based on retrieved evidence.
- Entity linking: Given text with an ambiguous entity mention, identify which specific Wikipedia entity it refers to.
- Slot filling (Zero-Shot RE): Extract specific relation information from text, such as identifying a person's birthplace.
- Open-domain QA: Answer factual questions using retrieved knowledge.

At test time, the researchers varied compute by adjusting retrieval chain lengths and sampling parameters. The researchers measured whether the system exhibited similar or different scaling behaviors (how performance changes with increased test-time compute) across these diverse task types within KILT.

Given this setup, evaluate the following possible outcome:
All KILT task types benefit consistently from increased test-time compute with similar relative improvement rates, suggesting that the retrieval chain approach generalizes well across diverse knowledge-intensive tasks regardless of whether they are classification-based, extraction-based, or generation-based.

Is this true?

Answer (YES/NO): NO